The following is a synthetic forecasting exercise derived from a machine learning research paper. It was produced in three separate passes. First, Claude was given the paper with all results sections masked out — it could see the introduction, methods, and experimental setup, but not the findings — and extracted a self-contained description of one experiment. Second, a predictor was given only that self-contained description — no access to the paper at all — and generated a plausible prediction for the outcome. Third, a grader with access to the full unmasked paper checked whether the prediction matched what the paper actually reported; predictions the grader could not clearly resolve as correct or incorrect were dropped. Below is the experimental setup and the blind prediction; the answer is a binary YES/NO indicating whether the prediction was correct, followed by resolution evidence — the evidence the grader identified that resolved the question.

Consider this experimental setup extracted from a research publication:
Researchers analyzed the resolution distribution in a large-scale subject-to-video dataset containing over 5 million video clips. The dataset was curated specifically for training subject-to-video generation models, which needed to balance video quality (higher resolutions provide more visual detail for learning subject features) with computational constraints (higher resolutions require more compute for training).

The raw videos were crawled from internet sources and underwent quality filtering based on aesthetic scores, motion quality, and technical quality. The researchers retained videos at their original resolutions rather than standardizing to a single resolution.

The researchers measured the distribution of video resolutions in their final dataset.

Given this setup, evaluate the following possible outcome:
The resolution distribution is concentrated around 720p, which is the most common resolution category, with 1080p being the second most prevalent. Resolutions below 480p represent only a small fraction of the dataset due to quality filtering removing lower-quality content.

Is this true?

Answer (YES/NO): NO